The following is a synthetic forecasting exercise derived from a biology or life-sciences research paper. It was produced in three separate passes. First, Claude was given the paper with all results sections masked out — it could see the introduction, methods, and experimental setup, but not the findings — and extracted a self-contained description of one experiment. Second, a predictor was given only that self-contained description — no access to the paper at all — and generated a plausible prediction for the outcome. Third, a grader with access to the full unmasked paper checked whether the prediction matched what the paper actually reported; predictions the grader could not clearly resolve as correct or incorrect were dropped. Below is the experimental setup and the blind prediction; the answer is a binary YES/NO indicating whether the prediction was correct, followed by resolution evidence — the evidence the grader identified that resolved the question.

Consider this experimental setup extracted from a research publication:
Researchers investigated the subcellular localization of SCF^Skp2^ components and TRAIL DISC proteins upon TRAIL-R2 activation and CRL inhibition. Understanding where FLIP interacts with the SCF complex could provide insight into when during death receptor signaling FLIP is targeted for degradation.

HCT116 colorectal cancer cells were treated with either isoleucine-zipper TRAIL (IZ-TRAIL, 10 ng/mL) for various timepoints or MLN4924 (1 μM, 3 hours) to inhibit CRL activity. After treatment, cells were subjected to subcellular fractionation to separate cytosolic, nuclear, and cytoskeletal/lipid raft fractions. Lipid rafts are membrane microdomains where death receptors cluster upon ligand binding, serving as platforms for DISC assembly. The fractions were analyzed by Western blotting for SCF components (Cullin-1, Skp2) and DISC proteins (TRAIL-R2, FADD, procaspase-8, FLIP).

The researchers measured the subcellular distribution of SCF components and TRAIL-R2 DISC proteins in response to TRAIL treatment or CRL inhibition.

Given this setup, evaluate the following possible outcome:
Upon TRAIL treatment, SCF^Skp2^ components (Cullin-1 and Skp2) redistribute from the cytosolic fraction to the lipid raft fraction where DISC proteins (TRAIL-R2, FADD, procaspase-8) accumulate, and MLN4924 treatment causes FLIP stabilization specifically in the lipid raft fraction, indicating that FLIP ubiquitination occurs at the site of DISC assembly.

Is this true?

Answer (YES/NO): NO